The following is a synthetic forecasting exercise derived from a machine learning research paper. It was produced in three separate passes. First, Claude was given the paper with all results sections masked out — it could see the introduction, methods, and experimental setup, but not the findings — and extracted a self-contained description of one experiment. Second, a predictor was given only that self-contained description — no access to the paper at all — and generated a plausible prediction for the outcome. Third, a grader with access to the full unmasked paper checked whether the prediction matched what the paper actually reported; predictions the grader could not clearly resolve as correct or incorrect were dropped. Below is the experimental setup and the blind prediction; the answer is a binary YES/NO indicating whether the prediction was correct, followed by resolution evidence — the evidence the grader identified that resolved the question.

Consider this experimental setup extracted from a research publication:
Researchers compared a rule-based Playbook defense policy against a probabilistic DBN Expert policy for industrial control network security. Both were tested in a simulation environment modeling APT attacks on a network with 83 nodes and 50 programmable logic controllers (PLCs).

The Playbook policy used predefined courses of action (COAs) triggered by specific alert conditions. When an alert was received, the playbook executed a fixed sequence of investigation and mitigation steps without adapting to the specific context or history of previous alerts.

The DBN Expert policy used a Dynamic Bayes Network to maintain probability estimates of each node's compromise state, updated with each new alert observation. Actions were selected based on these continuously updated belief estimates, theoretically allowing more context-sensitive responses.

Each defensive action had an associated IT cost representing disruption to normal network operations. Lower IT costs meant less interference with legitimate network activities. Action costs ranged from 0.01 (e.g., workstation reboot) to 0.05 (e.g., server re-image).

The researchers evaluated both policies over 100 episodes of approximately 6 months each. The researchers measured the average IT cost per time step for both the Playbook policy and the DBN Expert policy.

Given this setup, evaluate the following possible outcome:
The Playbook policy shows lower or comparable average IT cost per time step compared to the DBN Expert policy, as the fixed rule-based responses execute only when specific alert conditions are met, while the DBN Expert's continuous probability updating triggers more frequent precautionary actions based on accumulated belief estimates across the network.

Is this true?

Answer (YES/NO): YES